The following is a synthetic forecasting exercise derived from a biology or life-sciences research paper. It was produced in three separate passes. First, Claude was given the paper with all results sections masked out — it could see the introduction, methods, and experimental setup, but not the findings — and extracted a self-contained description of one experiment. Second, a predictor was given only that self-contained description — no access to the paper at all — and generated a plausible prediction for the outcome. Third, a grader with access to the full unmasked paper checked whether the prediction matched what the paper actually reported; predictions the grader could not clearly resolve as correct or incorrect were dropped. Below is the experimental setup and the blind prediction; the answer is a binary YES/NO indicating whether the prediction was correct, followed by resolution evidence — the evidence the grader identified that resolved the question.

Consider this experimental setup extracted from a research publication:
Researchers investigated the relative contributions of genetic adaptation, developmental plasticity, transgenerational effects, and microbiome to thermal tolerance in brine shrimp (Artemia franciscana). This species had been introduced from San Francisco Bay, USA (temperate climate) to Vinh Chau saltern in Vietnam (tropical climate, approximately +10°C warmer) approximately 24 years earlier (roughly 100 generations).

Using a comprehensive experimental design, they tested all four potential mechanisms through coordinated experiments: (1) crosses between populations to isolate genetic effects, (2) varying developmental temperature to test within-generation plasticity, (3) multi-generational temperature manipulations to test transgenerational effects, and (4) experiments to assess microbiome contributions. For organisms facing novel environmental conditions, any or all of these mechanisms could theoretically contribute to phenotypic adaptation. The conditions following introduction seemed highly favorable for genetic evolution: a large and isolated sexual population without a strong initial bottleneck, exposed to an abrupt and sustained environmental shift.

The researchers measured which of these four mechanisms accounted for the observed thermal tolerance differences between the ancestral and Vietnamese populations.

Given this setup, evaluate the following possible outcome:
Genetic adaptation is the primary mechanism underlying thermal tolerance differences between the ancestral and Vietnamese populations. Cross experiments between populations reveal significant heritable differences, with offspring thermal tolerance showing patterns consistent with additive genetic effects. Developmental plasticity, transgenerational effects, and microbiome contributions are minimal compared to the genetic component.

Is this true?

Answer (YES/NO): NO